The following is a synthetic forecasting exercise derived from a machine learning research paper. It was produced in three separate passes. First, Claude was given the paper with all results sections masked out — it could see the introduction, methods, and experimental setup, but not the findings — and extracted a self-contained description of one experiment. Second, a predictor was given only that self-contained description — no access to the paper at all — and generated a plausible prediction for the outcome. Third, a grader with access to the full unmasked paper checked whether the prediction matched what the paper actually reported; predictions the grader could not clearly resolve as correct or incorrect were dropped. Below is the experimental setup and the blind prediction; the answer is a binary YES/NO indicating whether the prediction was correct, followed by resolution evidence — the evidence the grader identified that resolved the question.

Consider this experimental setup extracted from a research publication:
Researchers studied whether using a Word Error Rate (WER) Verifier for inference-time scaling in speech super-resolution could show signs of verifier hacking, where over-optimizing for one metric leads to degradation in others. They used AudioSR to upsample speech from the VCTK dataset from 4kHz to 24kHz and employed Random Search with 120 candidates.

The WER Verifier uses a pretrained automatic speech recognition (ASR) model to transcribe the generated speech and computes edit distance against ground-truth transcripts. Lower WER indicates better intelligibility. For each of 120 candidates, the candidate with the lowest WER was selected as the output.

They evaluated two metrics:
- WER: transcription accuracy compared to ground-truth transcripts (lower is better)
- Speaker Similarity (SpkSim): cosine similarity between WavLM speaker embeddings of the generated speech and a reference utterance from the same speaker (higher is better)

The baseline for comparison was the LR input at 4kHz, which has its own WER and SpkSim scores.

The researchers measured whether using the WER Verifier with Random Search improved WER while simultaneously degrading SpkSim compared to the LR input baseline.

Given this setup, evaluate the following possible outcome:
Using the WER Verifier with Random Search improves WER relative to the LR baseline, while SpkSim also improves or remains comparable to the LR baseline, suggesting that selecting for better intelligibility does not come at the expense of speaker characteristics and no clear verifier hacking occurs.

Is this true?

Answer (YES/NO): NO